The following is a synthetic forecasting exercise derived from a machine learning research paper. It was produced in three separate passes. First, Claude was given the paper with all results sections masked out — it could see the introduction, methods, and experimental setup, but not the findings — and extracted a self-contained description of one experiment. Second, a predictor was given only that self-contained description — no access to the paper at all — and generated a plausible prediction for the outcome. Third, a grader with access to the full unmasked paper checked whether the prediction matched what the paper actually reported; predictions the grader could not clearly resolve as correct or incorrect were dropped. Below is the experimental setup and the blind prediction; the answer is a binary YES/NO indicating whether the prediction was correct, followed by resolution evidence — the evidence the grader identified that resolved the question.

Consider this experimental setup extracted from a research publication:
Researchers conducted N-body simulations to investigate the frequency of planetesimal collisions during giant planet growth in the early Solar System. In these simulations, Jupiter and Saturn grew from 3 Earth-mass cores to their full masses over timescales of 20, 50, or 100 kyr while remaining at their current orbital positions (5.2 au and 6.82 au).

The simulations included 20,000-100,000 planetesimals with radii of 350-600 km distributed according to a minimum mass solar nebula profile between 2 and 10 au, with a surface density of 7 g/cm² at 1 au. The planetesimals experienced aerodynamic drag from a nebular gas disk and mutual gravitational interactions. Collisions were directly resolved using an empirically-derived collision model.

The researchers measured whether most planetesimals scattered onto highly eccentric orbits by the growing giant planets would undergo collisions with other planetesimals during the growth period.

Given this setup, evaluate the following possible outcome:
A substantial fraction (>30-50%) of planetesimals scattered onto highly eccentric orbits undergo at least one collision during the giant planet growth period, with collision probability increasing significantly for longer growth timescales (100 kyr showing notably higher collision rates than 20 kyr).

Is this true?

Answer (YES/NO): NO